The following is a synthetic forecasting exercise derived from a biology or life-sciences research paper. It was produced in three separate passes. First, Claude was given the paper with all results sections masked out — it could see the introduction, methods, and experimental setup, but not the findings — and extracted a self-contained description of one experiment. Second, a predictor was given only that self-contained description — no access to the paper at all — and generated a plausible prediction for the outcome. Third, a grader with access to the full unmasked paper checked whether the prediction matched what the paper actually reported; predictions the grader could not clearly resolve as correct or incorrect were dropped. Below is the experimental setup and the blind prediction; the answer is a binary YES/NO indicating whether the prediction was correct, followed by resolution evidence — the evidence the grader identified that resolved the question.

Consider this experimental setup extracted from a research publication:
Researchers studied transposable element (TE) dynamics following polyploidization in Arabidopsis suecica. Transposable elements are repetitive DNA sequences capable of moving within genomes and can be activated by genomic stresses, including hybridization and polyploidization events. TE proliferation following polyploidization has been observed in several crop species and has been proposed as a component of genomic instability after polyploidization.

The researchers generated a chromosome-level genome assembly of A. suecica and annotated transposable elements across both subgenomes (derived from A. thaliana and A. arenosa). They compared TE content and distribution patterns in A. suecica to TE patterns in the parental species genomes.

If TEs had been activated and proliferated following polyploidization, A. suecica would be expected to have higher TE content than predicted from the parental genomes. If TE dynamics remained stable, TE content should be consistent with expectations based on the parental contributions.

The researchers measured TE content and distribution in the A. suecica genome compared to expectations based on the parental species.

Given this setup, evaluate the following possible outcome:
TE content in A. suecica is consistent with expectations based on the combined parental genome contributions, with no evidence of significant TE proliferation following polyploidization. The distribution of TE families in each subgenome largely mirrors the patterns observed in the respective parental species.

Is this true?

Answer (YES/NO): YES